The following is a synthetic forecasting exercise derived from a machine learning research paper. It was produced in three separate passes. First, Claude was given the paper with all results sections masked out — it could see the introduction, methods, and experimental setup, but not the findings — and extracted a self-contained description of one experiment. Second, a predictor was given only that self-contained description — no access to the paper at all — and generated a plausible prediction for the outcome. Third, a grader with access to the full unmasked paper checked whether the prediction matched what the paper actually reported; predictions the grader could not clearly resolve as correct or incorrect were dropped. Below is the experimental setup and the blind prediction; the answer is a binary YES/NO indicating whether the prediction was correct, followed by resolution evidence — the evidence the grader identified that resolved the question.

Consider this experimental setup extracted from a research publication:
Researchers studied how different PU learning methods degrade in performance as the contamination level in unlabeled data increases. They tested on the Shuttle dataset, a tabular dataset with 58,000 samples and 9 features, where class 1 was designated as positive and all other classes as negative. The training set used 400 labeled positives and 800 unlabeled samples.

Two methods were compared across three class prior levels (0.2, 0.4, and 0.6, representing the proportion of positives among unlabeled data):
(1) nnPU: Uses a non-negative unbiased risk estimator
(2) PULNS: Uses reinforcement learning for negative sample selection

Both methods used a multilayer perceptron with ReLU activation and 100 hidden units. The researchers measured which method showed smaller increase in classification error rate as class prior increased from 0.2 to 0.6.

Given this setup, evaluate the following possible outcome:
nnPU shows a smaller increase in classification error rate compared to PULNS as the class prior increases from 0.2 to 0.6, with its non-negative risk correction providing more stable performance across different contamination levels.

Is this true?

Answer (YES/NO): NO